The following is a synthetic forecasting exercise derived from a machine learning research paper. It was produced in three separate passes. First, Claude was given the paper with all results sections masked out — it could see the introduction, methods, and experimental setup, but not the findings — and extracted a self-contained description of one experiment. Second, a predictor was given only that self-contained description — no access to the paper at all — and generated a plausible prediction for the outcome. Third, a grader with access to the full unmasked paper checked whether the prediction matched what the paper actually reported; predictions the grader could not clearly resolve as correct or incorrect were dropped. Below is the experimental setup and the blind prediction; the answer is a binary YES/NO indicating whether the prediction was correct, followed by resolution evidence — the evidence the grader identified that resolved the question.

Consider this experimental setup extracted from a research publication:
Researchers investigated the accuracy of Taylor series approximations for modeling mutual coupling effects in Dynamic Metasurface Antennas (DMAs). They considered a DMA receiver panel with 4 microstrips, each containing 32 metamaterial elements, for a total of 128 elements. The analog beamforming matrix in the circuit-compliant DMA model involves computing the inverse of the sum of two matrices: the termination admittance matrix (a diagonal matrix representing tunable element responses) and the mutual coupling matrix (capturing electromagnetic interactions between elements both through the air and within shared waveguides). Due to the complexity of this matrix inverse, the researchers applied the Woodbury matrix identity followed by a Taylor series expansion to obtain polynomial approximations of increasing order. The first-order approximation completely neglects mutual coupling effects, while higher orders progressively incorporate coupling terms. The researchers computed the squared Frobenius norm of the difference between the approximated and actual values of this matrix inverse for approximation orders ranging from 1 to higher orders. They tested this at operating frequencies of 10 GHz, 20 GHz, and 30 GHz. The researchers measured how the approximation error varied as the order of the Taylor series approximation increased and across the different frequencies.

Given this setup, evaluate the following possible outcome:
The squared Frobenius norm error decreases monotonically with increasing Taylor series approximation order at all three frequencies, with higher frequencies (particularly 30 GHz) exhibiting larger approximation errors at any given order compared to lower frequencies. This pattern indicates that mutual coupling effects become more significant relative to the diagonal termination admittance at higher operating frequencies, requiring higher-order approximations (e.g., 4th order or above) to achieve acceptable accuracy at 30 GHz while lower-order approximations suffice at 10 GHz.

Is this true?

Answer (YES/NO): NO